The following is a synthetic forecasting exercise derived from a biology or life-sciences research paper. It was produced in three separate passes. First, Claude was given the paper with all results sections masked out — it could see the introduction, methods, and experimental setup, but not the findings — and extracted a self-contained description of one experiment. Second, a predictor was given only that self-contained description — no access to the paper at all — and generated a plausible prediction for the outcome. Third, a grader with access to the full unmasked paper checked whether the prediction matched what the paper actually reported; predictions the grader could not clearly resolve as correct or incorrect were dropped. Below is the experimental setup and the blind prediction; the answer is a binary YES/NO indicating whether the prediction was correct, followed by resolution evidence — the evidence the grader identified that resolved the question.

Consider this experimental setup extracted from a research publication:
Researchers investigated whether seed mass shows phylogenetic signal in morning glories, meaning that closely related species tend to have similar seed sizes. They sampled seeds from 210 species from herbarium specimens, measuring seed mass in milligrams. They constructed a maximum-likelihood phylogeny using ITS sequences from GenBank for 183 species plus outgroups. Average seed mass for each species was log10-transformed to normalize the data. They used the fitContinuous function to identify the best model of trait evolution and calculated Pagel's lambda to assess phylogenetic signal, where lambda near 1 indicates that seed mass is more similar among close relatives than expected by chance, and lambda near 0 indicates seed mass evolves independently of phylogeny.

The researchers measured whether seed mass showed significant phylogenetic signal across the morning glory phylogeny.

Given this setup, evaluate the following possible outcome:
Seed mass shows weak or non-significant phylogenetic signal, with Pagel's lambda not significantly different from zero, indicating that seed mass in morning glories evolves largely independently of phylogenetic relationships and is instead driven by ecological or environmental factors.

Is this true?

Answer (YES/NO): NO